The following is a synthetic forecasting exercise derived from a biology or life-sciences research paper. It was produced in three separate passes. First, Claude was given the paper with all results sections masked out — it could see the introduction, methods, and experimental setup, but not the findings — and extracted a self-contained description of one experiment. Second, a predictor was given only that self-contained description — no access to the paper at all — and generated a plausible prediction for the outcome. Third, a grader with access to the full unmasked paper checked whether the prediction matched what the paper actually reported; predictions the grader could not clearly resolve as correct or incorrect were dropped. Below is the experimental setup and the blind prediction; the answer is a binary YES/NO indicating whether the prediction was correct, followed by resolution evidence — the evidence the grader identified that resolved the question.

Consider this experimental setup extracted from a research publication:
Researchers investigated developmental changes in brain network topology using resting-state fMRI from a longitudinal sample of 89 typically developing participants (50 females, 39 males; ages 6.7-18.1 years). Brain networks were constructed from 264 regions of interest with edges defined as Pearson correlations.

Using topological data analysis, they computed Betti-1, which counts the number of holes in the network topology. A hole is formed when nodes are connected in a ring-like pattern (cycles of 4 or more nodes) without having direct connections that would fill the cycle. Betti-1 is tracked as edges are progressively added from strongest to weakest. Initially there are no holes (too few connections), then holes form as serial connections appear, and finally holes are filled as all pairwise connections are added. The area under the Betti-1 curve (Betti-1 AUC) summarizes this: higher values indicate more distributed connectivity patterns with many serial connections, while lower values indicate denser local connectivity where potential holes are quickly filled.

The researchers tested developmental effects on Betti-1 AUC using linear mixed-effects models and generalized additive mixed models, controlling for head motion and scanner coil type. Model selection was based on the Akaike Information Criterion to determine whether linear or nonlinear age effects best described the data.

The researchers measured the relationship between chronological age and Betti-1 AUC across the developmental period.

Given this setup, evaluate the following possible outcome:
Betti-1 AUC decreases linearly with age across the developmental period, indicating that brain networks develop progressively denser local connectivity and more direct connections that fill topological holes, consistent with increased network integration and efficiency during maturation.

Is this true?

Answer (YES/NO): NO